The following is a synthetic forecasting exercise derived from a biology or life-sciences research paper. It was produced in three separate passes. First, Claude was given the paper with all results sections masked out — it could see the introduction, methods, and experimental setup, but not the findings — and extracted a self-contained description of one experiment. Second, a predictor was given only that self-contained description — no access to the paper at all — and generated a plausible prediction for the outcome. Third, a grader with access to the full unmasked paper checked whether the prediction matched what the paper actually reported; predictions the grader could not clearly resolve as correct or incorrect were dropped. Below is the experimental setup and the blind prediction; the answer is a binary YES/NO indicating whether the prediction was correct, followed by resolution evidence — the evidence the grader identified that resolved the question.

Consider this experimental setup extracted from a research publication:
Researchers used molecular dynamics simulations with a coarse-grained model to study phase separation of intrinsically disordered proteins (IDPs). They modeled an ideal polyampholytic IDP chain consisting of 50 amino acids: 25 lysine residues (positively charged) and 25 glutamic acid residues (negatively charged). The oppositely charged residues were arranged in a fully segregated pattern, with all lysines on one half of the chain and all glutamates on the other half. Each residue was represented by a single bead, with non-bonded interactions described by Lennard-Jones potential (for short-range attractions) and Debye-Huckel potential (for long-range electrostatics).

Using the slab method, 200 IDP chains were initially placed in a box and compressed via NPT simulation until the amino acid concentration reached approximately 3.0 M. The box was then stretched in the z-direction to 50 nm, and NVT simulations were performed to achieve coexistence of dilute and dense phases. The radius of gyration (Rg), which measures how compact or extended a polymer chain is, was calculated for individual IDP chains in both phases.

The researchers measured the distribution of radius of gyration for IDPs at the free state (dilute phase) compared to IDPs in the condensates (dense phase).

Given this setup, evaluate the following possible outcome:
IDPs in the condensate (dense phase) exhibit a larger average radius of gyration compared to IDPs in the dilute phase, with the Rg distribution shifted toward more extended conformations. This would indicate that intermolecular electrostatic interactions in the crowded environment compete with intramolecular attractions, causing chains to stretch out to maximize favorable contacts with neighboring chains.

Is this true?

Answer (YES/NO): YES